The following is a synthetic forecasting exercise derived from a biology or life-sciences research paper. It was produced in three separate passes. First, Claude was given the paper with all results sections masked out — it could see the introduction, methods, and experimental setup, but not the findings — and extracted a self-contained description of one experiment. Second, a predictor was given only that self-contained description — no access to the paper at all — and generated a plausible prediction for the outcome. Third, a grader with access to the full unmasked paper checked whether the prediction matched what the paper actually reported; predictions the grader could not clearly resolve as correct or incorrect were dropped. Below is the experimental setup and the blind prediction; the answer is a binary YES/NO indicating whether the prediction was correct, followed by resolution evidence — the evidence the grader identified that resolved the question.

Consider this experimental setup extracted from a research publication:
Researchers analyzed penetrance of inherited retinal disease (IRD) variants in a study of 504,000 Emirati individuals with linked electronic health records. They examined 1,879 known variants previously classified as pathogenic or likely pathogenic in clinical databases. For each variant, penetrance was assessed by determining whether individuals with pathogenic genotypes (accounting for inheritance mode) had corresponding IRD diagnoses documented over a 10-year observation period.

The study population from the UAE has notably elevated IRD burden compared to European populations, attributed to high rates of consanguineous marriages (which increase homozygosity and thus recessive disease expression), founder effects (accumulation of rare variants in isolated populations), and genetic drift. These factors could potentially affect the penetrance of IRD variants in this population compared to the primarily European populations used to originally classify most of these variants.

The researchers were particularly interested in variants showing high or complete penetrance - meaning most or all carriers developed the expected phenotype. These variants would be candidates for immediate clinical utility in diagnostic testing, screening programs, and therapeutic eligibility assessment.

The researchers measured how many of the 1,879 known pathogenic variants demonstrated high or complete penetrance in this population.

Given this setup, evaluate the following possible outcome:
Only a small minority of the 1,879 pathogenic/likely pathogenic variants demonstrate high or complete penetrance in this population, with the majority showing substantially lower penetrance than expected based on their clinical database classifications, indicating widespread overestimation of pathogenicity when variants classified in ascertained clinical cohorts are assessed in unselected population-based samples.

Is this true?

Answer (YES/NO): YES